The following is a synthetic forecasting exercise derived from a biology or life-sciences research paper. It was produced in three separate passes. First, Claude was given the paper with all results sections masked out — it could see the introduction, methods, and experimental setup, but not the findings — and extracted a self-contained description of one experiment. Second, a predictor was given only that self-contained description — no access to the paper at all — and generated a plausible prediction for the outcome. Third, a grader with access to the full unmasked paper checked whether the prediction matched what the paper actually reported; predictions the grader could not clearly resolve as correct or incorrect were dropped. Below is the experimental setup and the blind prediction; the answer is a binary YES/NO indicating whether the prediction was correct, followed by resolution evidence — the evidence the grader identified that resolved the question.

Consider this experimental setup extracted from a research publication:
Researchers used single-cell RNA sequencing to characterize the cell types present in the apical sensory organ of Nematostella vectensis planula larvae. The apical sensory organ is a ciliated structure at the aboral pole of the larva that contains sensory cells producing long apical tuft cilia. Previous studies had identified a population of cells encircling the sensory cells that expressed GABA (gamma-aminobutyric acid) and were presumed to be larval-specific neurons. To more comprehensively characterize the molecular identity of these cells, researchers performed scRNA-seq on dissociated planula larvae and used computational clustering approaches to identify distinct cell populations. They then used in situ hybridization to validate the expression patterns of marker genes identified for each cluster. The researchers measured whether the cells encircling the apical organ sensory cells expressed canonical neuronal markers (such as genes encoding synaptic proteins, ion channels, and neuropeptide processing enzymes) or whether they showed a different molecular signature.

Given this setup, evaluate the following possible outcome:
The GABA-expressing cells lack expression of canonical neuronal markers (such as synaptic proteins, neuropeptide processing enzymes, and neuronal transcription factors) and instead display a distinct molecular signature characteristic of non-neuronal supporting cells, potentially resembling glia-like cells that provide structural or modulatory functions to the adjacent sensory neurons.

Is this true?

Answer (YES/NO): NO